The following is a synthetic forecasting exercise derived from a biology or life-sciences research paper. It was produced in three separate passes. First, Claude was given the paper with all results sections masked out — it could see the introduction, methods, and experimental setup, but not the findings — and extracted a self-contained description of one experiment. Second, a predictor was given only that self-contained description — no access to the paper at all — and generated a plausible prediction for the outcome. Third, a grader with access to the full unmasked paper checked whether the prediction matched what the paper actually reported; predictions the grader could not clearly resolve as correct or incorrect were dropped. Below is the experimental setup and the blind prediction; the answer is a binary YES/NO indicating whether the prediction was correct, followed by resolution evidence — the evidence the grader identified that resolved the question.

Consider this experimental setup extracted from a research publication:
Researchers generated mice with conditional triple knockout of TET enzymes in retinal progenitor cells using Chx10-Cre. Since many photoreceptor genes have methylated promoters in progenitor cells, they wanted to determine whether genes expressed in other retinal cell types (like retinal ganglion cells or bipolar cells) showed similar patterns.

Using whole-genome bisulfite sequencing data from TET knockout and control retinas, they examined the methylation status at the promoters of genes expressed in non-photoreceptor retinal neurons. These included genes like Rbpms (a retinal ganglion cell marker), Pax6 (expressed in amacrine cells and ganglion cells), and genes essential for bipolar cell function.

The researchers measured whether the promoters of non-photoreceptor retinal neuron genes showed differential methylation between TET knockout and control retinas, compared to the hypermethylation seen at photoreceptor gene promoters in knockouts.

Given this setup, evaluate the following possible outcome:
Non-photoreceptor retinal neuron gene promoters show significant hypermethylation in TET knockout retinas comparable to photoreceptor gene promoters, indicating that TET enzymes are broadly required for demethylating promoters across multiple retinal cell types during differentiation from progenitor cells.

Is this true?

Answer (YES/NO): NO